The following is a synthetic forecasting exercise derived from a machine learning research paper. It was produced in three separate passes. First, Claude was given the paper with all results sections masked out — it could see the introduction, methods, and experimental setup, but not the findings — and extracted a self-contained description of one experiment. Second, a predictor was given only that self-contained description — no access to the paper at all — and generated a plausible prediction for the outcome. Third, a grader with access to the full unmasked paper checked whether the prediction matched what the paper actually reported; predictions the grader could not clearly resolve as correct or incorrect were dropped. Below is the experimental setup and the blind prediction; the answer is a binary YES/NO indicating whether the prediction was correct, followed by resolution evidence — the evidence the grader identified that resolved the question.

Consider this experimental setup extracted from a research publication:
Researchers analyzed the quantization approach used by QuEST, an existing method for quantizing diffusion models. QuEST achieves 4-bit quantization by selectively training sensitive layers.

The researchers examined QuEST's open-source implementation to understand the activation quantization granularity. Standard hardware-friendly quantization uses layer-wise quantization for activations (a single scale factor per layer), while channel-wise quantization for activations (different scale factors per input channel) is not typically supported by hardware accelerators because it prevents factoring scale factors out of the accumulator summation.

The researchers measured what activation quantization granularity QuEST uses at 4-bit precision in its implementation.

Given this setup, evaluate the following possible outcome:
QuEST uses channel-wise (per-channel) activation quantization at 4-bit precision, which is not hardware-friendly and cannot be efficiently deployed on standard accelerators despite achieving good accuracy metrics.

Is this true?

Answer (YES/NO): YES